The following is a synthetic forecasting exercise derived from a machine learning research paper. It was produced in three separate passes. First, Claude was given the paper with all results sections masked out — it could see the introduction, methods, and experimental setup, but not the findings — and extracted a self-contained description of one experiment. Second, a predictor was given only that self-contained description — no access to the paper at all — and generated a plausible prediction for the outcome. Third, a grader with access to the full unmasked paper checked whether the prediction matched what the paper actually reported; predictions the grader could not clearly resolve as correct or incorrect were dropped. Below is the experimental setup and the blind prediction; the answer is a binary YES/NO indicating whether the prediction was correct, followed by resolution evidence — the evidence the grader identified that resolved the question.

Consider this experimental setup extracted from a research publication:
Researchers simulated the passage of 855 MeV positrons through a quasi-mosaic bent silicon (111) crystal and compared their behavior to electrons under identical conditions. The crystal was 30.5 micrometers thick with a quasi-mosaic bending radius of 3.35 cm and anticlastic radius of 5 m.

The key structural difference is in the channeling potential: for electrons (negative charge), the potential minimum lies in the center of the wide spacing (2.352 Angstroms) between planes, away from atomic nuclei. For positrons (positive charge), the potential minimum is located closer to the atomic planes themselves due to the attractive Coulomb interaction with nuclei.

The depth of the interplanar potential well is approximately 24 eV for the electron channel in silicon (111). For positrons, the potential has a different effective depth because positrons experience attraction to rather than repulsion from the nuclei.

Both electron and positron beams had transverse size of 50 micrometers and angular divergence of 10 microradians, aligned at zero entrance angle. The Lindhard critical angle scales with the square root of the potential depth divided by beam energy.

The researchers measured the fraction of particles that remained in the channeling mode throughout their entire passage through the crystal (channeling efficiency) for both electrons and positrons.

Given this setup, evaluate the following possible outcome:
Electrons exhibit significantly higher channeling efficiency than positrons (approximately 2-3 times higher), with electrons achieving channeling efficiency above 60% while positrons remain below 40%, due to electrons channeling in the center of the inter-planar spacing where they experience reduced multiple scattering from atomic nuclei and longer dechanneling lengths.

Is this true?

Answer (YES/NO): NO